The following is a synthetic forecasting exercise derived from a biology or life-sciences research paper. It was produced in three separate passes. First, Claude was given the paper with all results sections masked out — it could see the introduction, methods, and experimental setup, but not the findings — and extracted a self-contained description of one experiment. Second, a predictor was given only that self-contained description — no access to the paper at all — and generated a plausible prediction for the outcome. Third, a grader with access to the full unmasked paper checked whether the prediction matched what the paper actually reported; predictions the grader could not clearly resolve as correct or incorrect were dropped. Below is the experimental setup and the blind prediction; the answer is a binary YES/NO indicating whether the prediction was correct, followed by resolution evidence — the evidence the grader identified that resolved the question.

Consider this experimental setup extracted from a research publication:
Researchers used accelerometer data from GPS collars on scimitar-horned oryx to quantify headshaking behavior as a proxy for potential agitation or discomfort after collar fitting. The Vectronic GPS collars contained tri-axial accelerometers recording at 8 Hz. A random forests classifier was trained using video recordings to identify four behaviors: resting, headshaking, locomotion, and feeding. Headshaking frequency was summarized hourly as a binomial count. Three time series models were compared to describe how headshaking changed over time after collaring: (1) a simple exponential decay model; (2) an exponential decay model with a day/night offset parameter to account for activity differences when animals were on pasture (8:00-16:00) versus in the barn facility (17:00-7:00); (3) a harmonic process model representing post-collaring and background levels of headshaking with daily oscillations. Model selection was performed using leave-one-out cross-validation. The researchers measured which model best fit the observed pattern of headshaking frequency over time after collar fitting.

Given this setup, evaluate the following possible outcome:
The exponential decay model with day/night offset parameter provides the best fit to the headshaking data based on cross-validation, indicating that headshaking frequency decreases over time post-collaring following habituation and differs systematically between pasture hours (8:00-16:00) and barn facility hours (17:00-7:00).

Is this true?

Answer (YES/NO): NO